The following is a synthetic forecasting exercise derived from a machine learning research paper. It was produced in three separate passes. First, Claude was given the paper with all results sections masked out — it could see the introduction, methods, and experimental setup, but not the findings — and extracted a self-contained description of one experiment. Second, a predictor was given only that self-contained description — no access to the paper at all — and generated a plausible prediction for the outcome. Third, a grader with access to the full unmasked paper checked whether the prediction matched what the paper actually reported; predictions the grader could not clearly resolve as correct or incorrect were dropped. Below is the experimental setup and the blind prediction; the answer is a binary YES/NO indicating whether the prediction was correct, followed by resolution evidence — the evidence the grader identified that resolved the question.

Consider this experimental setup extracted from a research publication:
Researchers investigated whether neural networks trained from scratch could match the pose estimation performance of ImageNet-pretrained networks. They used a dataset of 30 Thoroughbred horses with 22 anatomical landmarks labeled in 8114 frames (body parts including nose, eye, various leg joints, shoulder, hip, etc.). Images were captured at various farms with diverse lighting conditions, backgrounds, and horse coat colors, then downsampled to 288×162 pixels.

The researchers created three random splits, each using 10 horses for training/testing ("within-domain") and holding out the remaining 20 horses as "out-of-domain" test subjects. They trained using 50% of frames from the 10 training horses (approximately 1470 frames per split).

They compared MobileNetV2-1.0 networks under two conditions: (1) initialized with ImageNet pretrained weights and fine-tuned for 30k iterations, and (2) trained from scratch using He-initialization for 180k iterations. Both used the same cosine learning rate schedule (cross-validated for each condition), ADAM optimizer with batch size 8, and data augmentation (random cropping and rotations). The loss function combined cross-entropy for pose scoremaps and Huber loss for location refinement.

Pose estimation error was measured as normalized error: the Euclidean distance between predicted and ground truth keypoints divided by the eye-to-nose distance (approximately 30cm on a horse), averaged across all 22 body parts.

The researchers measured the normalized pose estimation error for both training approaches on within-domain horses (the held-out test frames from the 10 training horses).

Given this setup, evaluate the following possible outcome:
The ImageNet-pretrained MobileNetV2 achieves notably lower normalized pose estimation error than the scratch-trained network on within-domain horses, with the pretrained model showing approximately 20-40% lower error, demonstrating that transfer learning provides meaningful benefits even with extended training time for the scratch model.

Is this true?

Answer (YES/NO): NO